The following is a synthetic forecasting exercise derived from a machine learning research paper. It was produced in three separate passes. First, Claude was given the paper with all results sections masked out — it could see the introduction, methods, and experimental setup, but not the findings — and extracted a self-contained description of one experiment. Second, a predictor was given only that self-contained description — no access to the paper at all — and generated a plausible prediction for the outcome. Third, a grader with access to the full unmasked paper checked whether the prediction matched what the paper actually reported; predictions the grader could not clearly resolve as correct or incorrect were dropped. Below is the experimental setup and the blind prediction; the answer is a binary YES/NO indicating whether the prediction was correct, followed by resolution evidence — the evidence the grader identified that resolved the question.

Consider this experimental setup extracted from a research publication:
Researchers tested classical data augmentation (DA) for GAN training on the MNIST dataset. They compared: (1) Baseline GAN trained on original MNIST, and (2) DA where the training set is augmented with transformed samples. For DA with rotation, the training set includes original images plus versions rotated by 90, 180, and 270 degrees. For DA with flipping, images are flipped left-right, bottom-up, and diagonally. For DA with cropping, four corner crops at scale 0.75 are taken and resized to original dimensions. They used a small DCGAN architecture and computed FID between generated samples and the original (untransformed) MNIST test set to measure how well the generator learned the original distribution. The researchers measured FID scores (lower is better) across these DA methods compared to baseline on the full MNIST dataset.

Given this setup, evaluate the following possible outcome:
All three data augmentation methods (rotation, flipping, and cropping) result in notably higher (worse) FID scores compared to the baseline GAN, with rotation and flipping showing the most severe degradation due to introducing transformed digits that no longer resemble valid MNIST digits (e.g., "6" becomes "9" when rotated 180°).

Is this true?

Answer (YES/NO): NO